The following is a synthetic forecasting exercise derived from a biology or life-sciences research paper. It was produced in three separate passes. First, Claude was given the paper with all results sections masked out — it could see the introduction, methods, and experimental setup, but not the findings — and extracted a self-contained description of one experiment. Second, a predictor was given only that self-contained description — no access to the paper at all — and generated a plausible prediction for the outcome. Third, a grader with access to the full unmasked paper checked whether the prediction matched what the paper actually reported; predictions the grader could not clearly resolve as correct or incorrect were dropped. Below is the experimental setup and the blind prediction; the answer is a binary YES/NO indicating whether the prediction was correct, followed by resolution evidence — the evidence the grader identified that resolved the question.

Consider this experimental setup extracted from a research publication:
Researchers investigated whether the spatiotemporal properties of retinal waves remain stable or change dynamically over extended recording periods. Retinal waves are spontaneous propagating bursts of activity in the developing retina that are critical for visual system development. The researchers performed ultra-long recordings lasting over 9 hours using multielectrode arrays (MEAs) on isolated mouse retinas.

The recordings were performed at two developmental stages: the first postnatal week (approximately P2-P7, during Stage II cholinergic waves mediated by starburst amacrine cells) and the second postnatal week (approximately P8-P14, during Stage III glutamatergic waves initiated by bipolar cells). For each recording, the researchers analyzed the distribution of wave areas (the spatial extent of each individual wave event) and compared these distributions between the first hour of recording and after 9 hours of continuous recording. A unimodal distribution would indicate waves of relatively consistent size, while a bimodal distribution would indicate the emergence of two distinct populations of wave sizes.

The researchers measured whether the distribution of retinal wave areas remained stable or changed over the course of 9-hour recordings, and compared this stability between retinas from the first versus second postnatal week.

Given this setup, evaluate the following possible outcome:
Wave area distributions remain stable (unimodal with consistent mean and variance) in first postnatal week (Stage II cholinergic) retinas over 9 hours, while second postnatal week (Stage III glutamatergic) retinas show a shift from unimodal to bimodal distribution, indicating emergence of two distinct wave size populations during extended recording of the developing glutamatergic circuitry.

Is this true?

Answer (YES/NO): NO